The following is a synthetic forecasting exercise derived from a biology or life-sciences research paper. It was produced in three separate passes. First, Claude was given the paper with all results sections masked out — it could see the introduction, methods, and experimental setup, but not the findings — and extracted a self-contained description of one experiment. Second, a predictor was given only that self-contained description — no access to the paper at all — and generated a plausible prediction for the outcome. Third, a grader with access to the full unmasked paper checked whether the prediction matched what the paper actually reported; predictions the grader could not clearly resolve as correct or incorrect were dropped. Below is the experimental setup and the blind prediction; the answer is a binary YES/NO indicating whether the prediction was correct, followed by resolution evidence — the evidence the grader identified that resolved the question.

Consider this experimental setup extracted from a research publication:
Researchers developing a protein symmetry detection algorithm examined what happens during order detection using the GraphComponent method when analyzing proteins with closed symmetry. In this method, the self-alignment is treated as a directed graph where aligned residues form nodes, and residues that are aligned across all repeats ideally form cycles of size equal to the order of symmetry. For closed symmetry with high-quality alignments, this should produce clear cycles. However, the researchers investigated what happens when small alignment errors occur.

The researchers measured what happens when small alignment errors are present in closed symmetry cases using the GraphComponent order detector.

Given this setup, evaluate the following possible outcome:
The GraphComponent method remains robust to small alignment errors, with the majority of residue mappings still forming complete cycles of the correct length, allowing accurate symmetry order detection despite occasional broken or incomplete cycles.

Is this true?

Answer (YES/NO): NO